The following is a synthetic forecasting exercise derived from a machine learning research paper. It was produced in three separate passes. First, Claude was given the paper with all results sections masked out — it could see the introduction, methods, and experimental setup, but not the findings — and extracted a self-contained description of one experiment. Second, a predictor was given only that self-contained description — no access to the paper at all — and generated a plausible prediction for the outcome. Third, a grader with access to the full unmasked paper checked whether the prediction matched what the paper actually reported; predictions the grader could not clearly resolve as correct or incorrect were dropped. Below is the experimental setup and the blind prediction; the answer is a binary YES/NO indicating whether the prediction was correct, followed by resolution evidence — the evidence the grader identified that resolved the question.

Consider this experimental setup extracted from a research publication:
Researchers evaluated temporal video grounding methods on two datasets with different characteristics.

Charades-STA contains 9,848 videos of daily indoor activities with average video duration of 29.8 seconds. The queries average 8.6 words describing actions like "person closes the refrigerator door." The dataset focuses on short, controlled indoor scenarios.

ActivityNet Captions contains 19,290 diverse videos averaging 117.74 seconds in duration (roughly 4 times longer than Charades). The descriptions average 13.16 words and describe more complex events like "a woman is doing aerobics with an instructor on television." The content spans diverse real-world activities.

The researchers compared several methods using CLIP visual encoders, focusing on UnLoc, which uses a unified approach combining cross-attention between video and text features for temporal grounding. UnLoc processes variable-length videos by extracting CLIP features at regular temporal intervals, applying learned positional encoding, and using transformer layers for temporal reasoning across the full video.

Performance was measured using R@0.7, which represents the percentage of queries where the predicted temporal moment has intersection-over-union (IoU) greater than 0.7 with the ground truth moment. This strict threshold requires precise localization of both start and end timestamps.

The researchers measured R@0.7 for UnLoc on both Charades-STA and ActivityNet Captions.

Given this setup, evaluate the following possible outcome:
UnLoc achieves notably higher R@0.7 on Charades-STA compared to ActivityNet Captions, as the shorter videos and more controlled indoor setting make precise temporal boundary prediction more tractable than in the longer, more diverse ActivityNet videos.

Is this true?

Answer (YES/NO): YES